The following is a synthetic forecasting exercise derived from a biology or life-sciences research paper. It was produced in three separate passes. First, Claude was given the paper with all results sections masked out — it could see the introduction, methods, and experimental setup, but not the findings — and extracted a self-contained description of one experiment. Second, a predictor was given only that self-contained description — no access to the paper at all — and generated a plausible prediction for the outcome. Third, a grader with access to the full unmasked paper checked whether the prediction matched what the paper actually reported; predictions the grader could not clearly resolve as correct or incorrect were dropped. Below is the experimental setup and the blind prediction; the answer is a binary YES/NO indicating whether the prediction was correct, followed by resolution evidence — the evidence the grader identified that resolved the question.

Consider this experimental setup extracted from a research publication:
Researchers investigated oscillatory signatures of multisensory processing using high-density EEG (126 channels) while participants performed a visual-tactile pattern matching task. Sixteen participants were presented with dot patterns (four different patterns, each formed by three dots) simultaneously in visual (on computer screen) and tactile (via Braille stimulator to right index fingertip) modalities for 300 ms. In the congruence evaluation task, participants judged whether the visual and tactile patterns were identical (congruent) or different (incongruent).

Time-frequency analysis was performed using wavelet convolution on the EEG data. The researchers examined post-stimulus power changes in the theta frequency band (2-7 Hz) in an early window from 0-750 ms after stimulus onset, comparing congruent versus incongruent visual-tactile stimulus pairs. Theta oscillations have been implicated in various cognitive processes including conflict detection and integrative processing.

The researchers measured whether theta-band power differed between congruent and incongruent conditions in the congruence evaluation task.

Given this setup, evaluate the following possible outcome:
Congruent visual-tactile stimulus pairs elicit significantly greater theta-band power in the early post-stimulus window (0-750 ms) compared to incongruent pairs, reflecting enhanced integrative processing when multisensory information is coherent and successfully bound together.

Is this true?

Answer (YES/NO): NO